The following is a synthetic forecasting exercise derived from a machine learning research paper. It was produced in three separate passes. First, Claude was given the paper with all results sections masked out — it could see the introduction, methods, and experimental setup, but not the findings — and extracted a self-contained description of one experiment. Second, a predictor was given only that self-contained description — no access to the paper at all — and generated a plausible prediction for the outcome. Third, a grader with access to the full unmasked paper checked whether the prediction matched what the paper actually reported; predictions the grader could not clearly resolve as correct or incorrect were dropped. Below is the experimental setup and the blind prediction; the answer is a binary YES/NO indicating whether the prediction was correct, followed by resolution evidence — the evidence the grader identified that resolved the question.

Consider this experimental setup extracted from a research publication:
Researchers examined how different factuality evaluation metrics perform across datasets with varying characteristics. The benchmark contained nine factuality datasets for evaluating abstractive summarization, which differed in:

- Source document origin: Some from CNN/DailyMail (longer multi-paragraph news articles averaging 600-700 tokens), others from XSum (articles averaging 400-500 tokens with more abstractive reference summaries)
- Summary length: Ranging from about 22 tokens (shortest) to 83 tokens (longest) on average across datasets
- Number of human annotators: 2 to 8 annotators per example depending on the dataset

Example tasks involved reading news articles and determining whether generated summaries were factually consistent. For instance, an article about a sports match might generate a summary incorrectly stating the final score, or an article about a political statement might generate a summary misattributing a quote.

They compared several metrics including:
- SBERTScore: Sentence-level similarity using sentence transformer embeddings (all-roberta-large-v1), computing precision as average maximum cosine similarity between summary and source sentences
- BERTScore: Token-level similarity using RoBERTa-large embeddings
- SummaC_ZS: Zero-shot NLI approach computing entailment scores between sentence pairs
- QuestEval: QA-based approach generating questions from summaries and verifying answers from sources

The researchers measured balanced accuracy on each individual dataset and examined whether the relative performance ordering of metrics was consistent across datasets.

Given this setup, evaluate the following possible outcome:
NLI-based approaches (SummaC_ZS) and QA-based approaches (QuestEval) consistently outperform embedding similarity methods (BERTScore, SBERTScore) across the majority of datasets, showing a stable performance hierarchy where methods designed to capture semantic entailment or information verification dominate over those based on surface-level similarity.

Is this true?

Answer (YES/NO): NO